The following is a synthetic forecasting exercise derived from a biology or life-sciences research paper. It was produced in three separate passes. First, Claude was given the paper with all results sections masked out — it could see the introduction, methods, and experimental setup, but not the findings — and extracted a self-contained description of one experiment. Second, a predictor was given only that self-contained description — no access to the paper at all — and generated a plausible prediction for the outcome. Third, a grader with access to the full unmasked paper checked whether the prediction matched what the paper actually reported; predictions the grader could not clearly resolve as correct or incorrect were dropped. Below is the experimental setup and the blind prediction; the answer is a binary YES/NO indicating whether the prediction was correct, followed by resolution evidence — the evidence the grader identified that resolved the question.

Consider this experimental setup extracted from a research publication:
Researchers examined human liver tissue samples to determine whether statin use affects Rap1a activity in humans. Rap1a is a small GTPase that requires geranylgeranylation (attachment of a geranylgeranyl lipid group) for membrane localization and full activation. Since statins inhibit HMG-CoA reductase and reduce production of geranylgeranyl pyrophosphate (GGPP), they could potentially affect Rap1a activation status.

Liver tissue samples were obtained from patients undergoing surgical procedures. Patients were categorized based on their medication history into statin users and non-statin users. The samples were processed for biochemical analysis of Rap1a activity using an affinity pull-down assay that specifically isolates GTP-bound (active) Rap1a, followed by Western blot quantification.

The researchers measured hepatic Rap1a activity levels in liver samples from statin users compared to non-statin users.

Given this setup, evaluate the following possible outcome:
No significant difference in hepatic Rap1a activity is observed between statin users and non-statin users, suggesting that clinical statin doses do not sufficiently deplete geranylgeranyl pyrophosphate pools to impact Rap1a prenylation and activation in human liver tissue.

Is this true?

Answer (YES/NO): NO